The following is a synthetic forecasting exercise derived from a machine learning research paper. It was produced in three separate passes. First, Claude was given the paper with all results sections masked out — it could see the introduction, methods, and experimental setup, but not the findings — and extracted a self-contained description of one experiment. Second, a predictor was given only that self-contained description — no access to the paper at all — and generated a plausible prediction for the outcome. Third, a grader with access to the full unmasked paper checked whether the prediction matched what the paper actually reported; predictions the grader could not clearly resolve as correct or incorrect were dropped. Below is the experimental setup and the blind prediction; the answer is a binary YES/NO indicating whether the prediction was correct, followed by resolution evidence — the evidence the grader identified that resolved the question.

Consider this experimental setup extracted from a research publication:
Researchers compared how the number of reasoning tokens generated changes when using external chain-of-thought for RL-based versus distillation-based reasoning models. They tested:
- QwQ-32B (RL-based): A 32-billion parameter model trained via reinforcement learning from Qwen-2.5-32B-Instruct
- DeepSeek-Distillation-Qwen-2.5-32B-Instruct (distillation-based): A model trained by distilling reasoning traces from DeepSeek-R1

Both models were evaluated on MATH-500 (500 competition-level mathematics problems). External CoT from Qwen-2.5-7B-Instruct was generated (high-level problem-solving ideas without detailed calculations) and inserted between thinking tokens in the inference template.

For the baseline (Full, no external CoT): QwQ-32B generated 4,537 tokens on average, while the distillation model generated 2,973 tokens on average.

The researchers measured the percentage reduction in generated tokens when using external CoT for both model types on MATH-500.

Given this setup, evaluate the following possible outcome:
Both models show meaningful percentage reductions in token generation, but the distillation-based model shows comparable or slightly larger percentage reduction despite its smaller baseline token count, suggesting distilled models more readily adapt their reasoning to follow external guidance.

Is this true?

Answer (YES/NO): YES